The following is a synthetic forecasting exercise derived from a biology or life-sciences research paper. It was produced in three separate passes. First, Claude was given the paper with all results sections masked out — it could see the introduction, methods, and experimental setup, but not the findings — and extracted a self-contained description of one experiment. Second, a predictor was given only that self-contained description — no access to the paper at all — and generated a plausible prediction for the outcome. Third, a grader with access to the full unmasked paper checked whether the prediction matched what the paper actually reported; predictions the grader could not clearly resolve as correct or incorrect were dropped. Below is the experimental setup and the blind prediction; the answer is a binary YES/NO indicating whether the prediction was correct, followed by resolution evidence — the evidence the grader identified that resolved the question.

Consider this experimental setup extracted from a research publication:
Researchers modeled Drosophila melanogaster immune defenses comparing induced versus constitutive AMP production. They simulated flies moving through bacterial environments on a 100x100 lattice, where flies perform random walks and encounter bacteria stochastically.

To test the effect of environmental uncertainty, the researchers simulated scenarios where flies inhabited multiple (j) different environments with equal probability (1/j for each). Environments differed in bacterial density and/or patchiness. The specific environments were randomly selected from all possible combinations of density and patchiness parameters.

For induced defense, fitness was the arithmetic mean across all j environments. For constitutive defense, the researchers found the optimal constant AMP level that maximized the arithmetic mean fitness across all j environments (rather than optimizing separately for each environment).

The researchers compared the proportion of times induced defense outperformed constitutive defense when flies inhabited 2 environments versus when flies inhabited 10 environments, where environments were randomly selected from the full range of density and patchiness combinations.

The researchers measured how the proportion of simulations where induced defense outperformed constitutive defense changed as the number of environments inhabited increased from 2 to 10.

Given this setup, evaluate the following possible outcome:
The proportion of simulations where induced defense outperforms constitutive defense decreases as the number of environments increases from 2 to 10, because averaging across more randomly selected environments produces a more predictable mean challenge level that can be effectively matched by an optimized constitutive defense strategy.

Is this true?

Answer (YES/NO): NO